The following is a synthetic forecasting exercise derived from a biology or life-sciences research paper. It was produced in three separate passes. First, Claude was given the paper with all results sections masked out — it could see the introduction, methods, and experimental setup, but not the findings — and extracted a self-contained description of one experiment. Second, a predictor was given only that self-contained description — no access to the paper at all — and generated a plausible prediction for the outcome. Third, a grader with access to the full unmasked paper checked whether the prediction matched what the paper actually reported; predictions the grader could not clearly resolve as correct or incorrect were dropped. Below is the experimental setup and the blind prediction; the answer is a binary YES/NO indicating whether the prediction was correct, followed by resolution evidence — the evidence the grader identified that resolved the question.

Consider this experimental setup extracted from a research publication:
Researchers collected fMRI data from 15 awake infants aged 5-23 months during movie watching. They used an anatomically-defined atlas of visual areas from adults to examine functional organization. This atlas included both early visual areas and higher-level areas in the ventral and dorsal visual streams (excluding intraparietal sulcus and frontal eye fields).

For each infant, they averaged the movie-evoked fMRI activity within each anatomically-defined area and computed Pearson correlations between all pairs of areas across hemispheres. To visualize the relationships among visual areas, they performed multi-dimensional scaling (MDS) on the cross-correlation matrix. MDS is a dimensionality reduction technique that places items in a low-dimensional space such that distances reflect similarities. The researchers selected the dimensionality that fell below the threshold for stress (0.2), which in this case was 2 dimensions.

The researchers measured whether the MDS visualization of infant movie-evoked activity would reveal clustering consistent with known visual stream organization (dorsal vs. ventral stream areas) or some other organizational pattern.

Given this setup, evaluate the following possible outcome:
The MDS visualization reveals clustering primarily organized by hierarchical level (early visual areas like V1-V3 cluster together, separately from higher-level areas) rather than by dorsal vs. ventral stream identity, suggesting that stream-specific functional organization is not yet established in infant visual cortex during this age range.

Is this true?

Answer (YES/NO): NO